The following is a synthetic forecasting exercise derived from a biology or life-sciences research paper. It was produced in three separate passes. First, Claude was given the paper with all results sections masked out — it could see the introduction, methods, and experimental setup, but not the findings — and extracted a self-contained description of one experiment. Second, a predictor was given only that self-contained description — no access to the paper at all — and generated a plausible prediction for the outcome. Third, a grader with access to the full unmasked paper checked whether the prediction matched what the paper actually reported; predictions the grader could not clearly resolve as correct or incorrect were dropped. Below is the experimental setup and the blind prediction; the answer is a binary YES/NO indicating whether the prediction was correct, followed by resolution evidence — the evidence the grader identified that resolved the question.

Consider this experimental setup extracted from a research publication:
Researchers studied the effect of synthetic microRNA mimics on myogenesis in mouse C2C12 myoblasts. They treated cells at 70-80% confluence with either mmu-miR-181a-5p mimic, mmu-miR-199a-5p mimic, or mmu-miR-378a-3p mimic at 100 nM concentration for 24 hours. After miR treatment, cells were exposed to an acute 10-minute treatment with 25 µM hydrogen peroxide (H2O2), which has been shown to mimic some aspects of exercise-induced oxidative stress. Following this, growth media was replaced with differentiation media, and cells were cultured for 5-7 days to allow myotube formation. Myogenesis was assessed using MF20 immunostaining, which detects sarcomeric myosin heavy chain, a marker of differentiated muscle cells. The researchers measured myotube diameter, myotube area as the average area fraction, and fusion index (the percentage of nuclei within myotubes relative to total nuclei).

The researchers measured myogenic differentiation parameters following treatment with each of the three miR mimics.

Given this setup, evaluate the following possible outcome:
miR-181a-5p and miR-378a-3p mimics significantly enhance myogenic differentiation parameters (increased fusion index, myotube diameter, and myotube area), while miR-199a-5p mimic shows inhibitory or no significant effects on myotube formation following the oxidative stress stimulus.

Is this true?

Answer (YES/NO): NO